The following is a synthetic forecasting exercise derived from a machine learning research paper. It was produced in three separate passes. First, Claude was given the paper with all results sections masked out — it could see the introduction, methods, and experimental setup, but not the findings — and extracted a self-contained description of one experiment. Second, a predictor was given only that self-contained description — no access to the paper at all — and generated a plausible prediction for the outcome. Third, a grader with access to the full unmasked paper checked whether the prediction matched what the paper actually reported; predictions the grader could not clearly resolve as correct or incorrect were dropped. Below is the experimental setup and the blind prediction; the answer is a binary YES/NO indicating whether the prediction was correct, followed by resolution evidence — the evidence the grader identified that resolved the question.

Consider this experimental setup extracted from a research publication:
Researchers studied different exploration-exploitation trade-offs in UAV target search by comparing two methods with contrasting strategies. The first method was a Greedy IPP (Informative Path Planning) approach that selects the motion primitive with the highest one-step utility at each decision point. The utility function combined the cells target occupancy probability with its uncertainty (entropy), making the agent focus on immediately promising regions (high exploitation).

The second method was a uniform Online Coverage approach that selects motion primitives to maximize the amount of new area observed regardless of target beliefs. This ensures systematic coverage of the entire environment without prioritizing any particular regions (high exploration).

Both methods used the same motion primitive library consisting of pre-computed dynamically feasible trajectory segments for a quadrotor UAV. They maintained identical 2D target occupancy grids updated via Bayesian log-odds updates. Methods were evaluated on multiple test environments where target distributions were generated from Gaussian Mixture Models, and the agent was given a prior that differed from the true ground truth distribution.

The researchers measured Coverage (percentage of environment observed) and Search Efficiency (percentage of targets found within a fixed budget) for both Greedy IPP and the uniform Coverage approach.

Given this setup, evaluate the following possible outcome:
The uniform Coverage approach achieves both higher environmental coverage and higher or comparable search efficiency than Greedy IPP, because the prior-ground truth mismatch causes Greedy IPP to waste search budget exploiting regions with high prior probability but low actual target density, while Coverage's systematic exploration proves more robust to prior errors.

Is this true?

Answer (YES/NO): YES